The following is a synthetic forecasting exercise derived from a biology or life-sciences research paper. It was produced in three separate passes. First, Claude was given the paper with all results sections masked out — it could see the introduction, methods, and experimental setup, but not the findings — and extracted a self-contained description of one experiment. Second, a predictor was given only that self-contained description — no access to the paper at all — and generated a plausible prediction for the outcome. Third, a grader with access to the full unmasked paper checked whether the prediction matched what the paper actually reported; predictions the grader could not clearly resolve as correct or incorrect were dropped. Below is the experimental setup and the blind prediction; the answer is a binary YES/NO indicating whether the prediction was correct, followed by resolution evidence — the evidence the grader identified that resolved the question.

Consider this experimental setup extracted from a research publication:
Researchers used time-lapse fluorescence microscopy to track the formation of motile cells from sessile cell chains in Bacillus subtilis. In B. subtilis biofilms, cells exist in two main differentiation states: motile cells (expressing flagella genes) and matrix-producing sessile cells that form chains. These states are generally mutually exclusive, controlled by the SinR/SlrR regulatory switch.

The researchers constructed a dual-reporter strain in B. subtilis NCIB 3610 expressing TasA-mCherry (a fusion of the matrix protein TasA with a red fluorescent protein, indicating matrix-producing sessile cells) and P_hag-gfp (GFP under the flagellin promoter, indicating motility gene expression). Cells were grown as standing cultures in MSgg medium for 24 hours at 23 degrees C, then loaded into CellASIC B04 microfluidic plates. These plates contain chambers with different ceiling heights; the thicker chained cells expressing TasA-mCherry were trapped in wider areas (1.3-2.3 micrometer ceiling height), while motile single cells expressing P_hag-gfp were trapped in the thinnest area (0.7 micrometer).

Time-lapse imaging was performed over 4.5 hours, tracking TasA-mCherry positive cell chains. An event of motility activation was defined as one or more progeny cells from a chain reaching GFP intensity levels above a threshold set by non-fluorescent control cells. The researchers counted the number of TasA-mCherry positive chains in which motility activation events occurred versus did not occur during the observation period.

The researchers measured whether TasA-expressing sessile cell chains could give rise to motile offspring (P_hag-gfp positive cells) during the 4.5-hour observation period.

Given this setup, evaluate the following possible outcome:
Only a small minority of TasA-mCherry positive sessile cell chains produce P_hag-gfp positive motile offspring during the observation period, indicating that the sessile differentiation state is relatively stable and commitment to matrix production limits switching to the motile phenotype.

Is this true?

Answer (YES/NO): NO